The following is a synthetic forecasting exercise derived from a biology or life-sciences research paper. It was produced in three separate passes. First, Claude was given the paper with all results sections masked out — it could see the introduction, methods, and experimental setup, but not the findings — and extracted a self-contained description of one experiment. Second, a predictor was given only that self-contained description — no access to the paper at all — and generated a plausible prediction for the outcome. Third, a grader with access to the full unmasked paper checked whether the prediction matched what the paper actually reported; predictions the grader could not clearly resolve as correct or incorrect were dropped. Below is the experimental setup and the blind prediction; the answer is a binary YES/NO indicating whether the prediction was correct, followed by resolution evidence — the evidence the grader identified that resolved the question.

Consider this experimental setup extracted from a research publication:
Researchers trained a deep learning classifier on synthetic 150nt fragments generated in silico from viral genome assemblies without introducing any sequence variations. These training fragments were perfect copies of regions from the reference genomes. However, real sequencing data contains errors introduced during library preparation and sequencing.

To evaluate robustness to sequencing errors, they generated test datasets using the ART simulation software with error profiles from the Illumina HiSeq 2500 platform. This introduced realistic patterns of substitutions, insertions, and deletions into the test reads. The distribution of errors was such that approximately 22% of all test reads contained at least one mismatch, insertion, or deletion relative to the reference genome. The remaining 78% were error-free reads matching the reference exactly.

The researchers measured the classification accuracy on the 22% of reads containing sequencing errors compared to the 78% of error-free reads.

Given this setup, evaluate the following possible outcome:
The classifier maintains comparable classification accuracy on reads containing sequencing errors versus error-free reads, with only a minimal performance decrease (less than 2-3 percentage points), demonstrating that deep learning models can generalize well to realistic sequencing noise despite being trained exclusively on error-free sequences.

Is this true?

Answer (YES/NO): YES